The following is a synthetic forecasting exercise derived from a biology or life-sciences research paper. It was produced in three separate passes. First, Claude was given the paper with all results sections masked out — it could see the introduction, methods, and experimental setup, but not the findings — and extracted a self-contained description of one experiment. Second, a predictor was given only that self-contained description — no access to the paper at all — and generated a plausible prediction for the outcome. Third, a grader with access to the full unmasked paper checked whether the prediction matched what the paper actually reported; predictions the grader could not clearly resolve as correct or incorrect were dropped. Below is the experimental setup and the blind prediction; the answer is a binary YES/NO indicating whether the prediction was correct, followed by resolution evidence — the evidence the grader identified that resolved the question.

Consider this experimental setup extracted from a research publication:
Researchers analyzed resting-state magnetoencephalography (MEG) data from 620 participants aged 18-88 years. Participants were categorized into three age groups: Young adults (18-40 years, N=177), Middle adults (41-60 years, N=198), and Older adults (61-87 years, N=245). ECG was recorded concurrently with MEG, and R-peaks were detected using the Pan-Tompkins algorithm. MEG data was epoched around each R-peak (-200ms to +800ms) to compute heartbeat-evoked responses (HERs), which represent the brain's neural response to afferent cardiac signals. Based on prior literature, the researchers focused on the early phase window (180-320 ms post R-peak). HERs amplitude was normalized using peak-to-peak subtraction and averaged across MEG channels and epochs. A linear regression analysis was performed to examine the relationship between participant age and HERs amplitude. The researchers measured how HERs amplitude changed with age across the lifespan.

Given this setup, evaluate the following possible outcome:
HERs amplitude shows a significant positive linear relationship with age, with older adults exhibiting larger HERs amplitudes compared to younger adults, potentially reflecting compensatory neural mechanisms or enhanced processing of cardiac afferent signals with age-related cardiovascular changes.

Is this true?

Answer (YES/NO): NO